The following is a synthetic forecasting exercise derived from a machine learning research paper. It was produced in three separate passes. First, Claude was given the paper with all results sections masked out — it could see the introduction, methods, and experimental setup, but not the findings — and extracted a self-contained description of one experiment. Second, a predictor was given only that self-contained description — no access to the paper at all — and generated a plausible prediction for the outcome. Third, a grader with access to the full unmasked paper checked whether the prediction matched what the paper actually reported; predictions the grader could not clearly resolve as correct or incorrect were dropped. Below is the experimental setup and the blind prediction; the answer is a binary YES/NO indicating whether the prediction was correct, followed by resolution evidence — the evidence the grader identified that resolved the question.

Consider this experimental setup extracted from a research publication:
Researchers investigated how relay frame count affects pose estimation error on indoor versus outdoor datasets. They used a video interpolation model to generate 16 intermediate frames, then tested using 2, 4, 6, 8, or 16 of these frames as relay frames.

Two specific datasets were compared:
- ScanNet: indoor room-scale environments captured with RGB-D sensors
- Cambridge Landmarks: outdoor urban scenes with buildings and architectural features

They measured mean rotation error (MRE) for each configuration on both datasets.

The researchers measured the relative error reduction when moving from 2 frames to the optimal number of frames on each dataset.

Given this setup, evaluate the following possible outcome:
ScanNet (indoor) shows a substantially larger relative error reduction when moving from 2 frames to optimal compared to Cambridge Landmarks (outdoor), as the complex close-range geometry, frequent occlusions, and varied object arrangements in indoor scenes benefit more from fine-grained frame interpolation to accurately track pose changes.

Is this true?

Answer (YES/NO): NO